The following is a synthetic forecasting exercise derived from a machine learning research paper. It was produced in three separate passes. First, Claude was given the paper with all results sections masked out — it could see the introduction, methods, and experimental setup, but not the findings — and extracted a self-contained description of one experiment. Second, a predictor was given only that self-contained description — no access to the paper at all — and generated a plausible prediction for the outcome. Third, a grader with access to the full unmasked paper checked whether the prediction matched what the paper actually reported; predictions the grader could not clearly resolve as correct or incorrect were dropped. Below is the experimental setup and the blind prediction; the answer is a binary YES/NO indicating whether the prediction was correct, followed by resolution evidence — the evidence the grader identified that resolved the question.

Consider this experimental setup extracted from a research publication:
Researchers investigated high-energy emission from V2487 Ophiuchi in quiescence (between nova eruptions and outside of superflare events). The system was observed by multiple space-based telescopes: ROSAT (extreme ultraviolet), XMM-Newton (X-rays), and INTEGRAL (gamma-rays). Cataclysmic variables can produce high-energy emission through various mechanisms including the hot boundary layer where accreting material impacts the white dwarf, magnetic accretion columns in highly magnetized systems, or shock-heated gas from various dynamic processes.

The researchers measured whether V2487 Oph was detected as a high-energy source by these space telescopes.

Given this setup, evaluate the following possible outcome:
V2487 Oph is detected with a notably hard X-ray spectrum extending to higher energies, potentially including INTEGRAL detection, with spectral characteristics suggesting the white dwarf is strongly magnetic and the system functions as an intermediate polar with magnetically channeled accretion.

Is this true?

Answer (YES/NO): NO